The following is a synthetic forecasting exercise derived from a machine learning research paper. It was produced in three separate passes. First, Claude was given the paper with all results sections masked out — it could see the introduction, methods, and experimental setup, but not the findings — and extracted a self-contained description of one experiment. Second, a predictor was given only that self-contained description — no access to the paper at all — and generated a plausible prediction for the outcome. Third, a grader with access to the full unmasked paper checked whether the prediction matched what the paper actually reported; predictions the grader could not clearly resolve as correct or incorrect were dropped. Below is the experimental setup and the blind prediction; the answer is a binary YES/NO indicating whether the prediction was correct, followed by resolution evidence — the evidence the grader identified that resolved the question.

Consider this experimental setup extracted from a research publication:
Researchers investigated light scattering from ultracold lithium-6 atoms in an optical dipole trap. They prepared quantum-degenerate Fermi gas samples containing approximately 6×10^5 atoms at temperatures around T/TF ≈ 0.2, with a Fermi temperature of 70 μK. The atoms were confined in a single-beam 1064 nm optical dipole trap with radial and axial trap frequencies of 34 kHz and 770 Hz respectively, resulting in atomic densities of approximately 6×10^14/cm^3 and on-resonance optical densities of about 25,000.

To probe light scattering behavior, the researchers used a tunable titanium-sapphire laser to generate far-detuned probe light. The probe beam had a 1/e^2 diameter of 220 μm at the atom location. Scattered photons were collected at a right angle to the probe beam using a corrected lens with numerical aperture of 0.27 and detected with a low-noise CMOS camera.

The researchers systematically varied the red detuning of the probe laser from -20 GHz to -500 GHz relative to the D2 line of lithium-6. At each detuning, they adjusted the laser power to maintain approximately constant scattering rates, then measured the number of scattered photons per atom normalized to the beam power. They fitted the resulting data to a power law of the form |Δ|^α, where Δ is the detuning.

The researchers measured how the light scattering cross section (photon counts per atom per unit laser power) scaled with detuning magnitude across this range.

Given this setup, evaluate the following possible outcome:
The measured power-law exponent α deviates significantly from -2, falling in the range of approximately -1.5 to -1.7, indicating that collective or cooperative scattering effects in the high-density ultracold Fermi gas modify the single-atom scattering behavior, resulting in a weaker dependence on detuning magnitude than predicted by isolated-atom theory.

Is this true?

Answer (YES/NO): NO